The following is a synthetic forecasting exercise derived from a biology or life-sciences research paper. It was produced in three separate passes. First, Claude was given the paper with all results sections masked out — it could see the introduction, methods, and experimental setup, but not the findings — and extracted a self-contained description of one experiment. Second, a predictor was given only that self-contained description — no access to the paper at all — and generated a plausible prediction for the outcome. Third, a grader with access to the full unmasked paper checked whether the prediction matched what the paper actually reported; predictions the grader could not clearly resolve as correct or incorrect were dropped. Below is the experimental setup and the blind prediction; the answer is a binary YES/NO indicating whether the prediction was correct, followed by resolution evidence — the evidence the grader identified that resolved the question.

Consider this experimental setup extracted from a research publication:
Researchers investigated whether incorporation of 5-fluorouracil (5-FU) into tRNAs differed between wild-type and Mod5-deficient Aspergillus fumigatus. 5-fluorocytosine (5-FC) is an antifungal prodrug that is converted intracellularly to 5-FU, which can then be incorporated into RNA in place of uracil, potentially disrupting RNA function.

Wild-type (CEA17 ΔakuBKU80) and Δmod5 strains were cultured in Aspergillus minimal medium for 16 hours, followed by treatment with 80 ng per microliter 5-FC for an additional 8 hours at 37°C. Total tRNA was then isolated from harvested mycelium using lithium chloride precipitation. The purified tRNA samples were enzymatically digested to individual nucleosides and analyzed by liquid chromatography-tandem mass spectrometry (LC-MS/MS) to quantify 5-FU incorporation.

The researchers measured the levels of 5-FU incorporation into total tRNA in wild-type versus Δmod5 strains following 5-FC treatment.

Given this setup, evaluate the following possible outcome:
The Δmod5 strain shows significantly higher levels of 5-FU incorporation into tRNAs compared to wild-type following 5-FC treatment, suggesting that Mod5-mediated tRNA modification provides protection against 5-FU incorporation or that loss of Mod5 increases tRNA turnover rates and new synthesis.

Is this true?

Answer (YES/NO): NO